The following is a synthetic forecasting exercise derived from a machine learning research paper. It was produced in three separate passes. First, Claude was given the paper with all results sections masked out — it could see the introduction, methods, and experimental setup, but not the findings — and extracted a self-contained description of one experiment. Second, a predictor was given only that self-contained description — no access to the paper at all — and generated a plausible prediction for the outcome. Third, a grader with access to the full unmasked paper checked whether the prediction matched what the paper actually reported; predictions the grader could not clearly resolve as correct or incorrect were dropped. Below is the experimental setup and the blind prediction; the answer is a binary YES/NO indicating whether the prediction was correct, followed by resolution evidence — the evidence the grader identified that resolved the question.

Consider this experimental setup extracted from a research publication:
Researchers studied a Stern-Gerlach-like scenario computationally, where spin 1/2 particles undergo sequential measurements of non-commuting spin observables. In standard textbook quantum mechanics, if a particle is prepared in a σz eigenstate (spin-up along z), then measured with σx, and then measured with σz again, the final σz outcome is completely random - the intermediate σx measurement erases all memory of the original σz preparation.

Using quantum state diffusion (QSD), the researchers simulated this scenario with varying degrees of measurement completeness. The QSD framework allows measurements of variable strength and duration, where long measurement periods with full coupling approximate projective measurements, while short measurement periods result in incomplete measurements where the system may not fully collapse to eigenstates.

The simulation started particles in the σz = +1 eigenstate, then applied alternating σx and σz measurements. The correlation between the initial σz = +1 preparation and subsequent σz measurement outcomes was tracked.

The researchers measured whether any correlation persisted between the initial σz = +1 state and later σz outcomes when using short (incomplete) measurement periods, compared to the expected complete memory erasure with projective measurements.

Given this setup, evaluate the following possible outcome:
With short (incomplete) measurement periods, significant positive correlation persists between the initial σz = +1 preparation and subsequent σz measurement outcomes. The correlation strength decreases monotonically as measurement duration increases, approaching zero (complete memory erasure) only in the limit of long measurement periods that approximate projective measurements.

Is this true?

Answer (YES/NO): YES